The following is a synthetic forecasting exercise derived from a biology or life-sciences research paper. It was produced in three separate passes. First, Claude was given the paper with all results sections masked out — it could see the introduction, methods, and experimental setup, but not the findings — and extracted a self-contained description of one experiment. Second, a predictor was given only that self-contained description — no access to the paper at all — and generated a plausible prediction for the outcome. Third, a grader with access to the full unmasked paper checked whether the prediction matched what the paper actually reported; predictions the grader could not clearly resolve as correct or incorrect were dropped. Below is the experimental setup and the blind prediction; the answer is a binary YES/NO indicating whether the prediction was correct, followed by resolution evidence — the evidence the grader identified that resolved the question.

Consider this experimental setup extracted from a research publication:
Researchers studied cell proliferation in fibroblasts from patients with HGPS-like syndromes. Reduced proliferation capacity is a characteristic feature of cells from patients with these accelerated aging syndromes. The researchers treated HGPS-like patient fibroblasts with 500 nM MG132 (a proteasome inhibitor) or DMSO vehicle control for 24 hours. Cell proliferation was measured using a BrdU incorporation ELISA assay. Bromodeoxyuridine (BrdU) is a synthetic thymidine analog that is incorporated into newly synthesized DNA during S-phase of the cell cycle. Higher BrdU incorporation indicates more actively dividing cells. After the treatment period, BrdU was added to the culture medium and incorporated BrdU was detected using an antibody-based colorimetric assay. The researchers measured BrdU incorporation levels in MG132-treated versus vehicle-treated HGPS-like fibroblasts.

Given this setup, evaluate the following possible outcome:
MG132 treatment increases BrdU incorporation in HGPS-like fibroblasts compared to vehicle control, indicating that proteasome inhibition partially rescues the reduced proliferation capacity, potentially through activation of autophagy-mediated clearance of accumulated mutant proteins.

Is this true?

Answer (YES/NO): YES